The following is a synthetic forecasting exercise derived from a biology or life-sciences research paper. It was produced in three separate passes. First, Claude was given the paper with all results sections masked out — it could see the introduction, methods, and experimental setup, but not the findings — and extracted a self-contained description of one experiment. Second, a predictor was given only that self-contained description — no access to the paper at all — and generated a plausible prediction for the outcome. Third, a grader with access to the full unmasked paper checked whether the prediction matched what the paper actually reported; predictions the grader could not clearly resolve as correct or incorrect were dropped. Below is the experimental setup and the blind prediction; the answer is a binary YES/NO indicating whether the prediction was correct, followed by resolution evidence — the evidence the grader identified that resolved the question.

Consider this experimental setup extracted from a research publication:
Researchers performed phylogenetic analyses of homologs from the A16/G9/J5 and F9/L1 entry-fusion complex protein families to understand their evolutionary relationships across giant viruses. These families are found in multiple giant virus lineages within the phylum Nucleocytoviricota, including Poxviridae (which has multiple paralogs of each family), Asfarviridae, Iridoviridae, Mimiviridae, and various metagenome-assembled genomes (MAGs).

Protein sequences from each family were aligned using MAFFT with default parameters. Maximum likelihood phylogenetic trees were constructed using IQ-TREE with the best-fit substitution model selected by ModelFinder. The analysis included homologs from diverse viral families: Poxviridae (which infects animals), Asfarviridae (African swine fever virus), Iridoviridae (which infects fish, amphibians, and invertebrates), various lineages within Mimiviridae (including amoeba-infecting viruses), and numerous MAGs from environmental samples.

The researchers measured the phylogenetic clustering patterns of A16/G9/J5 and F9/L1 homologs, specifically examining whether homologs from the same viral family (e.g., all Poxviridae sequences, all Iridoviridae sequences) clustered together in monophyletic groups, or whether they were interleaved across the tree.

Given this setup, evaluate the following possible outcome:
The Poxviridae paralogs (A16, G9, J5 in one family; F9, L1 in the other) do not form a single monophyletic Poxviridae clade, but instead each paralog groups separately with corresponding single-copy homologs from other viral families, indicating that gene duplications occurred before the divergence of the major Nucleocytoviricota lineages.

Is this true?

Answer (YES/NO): NO